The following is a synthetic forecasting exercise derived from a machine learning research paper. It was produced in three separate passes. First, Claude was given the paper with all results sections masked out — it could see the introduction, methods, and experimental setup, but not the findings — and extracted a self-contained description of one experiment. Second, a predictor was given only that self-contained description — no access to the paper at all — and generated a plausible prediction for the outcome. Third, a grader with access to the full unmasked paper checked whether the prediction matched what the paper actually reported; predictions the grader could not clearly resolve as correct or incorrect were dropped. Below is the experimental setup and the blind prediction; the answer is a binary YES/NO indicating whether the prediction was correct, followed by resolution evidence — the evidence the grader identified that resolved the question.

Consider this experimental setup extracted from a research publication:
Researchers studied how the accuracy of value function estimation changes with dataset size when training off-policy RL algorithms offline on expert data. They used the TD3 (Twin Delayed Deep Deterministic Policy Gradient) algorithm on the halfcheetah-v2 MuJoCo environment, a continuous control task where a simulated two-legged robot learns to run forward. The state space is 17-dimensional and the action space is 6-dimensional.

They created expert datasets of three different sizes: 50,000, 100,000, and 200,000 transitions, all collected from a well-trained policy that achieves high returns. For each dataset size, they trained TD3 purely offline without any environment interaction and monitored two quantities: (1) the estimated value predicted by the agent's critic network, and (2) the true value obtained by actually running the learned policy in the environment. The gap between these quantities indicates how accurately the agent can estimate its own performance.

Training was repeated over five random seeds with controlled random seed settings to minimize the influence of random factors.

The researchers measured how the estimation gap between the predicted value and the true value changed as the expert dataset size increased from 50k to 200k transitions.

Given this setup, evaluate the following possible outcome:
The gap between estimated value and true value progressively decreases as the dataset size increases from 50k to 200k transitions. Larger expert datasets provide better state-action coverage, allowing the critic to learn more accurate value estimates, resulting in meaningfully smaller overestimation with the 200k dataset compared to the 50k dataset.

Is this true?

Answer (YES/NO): NO